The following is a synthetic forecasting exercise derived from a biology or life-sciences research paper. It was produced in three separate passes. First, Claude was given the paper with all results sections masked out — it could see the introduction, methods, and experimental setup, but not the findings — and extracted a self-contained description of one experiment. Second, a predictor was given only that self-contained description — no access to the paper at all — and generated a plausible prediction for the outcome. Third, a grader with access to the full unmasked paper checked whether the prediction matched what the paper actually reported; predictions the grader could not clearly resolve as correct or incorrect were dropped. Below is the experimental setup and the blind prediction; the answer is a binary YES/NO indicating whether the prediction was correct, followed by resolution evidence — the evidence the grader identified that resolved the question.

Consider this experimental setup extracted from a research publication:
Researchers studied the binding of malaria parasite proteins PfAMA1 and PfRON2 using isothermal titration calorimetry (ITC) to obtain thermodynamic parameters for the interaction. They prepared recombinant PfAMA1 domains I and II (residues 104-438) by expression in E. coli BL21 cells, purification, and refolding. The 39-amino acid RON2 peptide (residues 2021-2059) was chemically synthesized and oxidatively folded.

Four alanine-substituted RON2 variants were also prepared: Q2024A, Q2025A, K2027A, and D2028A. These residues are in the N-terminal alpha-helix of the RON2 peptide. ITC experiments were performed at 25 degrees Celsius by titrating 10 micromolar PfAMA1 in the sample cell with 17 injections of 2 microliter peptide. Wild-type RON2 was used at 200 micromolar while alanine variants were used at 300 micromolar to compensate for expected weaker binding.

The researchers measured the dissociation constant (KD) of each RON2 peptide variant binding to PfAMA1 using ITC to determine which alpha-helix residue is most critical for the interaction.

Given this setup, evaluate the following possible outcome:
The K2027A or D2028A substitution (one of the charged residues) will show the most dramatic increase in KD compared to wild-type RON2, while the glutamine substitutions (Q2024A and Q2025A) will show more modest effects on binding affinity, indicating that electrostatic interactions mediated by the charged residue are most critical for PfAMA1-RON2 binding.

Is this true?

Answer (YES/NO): YES